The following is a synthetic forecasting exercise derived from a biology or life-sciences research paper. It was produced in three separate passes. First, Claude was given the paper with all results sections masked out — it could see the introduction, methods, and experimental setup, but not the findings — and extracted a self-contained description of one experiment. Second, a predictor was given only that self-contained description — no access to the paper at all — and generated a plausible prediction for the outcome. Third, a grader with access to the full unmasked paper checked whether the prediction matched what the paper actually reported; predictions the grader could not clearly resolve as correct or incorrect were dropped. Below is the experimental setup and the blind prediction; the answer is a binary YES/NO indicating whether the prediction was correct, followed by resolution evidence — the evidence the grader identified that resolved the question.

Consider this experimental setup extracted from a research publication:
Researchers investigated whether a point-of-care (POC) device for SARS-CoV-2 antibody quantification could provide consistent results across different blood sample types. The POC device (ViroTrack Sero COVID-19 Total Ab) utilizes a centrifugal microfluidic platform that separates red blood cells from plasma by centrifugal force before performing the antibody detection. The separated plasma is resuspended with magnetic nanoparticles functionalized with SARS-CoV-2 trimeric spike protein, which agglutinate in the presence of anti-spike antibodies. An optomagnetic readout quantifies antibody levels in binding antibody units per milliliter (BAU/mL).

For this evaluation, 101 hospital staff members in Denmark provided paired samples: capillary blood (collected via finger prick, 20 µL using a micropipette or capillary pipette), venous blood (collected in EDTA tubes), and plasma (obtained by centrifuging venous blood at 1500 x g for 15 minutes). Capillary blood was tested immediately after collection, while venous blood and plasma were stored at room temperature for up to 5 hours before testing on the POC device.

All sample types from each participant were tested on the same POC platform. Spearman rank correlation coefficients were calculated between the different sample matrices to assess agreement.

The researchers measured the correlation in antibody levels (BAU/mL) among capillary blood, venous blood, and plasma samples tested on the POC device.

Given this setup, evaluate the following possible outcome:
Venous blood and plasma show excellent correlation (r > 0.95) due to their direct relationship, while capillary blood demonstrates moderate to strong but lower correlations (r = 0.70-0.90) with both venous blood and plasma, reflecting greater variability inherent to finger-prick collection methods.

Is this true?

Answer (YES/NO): NO